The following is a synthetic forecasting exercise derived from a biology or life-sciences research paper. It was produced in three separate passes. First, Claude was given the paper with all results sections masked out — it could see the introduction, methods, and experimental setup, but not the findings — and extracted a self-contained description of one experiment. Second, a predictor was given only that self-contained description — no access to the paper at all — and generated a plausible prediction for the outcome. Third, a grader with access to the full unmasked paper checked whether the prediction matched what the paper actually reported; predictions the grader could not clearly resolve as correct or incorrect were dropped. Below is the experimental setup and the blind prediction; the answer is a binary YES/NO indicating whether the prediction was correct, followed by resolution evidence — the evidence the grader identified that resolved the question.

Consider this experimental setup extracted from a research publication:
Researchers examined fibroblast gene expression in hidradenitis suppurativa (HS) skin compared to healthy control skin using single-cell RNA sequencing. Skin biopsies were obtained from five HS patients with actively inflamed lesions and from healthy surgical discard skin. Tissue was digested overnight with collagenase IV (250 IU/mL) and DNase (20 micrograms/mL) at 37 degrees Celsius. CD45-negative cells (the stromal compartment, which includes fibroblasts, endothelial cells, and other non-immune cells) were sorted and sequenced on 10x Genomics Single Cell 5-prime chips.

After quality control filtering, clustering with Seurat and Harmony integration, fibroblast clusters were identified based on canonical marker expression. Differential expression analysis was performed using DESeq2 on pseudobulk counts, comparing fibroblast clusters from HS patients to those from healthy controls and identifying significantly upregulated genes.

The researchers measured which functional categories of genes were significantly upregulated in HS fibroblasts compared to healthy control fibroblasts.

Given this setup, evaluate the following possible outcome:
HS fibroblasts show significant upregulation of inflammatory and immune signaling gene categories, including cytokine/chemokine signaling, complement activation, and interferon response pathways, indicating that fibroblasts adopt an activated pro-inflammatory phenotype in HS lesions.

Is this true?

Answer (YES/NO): NO